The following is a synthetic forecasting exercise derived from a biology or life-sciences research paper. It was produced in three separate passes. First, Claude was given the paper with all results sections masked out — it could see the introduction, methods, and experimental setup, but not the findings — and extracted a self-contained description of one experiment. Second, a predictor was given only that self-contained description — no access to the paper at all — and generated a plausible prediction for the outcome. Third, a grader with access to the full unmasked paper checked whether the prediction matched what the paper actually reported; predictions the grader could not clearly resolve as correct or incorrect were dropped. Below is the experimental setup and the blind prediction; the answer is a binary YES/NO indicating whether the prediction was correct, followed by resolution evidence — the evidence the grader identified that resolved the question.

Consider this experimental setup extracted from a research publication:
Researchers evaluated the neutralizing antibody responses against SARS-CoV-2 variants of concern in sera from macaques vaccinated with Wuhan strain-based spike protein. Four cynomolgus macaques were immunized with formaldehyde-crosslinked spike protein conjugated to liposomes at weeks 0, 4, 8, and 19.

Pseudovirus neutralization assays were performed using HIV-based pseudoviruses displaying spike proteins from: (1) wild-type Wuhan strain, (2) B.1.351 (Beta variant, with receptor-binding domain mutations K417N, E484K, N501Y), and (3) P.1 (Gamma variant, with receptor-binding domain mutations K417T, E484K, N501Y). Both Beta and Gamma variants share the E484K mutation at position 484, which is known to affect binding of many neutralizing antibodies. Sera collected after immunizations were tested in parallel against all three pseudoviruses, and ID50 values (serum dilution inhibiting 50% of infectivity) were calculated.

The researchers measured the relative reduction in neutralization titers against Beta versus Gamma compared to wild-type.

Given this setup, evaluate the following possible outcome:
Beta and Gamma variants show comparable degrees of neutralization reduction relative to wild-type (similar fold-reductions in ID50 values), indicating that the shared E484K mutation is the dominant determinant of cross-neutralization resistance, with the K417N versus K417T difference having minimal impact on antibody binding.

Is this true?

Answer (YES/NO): NO